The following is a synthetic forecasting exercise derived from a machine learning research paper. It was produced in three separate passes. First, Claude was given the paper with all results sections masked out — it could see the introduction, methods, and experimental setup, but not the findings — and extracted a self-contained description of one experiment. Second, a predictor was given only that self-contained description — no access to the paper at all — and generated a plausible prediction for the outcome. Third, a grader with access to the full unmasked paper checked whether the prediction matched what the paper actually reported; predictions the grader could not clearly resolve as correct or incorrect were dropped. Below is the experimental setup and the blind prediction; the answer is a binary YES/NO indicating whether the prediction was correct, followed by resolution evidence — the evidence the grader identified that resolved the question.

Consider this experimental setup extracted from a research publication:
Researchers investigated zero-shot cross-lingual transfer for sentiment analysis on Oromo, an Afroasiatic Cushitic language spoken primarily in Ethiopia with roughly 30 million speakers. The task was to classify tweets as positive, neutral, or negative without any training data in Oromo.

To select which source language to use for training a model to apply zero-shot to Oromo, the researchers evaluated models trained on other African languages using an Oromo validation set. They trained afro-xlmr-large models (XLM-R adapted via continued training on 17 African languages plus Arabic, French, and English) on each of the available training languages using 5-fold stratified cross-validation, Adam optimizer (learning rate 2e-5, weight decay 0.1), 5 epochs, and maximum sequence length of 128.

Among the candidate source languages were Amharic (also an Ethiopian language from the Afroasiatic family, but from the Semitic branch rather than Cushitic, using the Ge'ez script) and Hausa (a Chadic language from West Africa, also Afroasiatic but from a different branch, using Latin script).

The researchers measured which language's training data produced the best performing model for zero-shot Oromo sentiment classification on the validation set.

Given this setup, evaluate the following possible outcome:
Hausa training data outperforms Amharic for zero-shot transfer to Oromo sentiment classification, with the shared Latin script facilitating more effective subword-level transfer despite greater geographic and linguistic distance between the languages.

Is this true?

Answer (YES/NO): YES